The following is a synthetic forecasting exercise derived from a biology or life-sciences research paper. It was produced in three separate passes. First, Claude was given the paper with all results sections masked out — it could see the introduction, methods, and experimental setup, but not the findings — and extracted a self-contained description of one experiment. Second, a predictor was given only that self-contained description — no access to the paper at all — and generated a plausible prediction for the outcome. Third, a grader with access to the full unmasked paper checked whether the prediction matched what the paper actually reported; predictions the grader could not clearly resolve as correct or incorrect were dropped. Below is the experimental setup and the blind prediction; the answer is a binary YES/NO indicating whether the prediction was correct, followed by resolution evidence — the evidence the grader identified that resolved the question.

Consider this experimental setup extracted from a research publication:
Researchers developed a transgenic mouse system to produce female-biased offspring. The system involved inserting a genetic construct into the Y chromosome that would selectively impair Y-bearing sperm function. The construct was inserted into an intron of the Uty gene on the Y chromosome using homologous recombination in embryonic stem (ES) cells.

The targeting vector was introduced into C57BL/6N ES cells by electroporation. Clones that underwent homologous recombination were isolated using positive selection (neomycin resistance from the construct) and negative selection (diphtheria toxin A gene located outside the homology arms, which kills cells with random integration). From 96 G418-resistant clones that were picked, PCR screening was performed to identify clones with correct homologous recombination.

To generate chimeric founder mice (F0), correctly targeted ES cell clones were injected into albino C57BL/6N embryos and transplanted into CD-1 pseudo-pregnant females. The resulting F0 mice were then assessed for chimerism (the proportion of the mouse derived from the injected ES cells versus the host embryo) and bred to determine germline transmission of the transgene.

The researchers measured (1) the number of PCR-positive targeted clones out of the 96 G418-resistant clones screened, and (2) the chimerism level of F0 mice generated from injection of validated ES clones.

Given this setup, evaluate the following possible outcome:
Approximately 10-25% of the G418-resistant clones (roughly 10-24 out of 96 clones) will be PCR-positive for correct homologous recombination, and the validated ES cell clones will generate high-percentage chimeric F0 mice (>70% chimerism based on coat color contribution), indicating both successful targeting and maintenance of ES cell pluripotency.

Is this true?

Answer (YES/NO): NO